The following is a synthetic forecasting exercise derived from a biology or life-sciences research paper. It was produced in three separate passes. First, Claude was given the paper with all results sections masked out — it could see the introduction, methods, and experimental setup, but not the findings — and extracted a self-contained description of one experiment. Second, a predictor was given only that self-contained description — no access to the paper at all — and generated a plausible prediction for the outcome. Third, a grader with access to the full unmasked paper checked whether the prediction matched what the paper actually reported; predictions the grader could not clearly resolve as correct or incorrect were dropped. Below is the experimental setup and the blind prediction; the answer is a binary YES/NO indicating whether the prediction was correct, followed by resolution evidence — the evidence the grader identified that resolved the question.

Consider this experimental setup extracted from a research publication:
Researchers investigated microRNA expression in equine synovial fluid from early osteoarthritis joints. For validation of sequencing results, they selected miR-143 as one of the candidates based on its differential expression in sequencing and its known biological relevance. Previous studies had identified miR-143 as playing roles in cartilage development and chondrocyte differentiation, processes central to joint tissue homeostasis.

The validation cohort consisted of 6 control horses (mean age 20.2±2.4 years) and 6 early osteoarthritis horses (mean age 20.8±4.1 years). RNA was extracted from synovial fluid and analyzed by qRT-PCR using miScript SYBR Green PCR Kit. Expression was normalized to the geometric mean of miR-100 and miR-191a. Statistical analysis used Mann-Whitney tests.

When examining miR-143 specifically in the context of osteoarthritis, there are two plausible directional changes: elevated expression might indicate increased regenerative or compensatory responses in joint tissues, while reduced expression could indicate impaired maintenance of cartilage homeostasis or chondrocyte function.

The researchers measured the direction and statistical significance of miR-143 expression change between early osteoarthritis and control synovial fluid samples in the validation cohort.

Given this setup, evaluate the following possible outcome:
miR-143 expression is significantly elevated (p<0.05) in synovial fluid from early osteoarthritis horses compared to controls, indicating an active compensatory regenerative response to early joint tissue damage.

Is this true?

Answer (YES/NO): NO